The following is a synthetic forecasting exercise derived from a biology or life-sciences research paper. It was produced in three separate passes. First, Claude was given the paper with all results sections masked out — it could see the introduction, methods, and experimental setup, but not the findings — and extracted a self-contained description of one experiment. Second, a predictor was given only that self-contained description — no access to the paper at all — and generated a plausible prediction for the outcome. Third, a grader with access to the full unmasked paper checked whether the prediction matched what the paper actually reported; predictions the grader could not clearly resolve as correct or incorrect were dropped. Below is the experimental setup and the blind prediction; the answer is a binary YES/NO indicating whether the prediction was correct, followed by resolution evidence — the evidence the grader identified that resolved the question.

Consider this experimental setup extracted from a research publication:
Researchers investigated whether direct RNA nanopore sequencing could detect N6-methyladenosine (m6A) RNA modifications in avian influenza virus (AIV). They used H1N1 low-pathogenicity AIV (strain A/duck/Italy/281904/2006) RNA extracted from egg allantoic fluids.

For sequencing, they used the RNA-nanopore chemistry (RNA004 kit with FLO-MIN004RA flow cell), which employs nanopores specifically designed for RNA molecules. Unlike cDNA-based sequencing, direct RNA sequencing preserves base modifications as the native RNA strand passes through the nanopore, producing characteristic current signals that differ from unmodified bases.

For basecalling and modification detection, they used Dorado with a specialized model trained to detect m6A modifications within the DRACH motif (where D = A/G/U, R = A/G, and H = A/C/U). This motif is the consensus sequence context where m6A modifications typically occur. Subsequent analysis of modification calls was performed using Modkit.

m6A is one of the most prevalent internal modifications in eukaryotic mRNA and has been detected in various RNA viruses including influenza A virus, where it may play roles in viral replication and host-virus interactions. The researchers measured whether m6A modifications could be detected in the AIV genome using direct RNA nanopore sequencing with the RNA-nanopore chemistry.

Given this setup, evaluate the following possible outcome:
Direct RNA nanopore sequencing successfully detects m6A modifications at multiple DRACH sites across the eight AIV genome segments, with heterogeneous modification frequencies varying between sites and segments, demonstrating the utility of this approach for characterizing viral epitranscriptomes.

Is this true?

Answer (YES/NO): YES